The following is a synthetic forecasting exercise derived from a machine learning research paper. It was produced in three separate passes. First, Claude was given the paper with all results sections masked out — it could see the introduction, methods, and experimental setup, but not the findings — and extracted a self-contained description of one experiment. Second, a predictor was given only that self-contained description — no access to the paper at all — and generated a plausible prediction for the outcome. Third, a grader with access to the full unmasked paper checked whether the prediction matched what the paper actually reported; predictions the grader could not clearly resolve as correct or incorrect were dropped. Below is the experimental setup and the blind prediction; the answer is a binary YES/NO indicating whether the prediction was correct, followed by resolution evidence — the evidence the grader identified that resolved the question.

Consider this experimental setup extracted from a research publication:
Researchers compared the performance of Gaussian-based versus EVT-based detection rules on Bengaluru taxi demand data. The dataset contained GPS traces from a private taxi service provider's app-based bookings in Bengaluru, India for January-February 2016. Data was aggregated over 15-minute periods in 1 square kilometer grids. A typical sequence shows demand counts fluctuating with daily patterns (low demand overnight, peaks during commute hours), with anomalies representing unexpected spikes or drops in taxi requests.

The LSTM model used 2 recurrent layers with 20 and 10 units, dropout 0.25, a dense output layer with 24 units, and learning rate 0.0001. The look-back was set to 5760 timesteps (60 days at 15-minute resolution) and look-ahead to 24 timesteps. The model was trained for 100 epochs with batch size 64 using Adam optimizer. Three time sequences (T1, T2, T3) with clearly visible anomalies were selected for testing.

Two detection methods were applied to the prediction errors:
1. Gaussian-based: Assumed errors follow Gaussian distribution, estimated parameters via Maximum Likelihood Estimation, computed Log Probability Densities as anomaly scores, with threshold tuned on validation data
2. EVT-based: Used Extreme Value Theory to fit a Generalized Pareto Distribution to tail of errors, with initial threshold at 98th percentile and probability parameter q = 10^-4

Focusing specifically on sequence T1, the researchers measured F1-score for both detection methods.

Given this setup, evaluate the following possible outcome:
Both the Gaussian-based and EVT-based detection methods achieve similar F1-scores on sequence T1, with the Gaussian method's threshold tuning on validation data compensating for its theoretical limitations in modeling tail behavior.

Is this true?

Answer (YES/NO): NO